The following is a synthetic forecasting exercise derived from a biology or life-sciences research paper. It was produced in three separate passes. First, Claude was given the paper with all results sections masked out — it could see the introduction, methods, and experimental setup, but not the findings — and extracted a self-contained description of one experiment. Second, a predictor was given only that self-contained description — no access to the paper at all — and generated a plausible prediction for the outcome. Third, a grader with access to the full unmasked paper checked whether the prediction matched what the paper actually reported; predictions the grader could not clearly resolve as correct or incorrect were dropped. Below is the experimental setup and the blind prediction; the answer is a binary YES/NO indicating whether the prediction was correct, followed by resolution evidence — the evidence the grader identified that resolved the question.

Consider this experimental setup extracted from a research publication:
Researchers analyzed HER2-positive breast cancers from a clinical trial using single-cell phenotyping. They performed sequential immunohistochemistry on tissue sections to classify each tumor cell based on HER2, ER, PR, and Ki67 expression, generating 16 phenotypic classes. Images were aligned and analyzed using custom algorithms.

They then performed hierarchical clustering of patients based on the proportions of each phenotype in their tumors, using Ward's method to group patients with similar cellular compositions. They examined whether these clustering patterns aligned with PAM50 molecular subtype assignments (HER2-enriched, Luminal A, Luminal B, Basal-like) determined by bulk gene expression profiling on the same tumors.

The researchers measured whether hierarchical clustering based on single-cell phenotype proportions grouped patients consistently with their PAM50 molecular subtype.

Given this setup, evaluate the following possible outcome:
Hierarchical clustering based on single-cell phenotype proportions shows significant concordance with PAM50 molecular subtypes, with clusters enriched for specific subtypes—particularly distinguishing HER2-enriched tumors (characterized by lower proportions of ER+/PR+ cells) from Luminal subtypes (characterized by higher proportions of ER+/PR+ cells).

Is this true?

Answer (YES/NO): NO